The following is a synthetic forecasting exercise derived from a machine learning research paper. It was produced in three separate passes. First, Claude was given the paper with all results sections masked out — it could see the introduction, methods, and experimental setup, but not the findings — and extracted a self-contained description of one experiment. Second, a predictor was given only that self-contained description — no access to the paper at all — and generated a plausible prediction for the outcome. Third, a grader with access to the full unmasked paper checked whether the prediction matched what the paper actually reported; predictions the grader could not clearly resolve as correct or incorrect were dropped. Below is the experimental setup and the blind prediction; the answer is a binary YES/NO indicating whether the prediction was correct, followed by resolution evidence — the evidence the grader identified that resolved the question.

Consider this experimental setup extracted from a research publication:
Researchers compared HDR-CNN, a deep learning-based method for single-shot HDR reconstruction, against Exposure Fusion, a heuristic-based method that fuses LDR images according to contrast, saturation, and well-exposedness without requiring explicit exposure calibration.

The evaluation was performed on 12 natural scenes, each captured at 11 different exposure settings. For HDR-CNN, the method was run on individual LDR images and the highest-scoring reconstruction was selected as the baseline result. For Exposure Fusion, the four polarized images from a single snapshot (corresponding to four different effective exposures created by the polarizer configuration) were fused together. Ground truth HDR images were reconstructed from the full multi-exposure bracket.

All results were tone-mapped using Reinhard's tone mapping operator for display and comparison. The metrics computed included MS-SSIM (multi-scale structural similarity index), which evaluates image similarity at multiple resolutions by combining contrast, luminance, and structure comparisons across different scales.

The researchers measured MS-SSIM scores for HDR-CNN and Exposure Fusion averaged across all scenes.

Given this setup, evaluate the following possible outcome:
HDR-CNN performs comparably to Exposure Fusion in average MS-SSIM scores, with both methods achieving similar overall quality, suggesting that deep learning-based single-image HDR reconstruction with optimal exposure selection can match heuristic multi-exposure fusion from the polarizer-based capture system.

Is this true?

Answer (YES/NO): NO